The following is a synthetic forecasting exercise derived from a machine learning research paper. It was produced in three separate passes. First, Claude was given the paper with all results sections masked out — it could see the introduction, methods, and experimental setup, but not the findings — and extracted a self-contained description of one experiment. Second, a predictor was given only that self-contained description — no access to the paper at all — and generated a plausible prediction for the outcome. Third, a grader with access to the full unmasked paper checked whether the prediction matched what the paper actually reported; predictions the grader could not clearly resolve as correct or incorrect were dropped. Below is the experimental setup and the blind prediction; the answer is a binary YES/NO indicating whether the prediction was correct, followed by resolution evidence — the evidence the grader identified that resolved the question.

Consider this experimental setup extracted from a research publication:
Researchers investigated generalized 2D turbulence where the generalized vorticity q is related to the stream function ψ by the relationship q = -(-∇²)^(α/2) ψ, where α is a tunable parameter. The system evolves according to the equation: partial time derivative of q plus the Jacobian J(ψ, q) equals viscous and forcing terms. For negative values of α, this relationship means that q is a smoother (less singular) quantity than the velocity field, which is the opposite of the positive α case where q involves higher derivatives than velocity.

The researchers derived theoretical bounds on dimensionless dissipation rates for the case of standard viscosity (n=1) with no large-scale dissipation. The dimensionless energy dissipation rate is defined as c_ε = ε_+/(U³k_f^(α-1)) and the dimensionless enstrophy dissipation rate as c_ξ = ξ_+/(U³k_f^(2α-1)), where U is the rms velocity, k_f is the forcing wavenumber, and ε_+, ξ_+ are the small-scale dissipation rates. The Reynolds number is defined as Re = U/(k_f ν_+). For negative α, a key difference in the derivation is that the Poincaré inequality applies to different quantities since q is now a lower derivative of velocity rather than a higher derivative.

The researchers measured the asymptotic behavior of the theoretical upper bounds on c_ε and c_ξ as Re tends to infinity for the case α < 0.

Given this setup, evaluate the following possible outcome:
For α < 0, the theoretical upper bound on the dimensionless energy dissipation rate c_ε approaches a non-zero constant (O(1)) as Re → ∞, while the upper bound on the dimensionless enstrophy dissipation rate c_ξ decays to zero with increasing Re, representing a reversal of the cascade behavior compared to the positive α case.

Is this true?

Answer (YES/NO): YES